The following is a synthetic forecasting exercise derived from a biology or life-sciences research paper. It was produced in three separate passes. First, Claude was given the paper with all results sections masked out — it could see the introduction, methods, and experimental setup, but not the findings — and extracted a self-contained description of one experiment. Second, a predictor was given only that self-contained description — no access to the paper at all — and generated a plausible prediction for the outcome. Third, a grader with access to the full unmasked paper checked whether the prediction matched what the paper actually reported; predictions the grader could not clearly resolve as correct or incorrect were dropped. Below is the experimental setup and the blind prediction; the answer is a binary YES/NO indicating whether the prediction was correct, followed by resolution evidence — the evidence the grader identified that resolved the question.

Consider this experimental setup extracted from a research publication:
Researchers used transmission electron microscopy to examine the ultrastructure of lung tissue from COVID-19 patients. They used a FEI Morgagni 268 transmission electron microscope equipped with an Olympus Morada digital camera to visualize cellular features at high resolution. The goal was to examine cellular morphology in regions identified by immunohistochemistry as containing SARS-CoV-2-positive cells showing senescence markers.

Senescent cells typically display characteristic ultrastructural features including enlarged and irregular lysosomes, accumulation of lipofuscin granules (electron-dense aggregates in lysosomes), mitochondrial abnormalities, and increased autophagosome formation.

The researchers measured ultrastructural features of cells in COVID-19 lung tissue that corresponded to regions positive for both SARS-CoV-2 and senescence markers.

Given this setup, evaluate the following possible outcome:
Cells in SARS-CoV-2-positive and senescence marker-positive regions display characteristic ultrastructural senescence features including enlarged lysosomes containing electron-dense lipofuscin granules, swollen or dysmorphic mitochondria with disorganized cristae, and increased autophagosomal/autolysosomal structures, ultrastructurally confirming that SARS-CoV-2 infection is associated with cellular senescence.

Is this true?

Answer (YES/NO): NO